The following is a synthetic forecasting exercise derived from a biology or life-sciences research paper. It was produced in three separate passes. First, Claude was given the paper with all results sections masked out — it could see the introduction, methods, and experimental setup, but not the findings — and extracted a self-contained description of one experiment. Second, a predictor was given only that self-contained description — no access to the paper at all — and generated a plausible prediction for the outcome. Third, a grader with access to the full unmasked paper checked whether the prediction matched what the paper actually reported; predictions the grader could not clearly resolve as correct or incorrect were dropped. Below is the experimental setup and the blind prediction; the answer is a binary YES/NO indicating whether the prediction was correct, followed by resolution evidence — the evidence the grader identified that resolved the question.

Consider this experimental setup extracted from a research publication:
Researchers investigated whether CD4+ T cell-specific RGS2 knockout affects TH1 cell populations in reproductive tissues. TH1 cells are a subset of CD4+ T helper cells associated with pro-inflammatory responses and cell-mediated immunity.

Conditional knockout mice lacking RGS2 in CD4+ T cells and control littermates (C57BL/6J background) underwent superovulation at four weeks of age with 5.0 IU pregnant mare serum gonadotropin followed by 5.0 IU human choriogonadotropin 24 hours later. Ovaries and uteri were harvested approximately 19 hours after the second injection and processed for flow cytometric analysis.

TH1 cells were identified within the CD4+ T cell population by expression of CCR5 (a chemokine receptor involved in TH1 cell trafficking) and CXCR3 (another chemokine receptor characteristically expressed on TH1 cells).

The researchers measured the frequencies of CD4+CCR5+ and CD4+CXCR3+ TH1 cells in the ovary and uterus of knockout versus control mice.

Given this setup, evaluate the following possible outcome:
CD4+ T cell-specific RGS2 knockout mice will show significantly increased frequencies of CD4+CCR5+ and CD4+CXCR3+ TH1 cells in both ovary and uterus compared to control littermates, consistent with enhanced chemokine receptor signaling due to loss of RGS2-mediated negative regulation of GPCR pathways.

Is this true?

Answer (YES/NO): NO